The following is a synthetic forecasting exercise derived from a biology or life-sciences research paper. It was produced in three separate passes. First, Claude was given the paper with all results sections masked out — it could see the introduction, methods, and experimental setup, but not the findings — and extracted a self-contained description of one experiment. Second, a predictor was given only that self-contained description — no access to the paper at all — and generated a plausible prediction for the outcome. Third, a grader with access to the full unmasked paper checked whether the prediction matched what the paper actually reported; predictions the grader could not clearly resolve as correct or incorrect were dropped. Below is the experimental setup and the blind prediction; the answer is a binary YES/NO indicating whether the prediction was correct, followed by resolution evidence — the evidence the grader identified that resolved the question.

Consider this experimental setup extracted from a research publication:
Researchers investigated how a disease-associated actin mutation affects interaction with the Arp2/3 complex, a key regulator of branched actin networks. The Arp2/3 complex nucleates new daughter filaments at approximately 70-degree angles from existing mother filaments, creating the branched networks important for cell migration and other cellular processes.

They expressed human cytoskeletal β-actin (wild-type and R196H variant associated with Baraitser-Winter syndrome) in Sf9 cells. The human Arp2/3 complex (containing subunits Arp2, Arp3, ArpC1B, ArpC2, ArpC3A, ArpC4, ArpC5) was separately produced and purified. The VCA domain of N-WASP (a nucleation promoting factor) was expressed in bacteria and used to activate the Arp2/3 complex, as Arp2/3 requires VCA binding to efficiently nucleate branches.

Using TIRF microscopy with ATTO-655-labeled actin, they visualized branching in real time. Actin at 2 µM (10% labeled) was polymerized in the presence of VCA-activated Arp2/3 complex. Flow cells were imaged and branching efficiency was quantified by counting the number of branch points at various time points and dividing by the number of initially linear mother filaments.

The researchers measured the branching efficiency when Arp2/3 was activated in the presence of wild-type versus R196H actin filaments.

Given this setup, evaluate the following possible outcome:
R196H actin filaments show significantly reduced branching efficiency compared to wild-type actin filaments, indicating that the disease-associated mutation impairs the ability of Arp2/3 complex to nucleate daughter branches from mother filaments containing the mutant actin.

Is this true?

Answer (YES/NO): YES